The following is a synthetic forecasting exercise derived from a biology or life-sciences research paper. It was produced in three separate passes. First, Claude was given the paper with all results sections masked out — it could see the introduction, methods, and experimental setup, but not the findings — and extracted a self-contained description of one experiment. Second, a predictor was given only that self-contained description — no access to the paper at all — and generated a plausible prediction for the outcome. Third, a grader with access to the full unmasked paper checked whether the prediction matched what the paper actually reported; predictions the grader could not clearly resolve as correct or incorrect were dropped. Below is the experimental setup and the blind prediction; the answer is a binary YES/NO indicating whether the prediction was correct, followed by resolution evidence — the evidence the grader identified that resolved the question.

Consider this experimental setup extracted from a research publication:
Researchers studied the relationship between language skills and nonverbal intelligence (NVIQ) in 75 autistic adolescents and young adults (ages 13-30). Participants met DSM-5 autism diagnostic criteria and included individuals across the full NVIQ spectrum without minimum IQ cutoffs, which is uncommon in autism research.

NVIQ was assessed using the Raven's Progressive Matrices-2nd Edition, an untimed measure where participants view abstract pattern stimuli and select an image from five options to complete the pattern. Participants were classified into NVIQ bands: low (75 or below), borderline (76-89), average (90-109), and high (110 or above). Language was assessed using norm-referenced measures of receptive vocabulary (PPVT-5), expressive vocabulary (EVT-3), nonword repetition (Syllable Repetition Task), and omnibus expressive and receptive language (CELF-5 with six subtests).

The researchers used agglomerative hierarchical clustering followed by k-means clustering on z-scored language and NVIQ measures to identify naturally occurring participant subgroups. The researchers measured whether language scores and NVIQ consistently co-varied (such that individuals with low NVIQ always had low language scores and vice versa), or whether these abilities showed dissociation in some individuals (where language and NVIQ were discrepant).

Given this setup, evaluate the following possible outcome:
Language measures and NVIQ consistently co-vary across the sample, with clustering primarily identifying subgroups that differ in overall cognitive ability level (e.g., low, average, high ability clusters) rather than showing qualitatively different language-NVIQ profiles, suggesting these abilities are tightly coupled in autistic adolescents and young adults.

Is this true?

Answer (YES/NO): NO